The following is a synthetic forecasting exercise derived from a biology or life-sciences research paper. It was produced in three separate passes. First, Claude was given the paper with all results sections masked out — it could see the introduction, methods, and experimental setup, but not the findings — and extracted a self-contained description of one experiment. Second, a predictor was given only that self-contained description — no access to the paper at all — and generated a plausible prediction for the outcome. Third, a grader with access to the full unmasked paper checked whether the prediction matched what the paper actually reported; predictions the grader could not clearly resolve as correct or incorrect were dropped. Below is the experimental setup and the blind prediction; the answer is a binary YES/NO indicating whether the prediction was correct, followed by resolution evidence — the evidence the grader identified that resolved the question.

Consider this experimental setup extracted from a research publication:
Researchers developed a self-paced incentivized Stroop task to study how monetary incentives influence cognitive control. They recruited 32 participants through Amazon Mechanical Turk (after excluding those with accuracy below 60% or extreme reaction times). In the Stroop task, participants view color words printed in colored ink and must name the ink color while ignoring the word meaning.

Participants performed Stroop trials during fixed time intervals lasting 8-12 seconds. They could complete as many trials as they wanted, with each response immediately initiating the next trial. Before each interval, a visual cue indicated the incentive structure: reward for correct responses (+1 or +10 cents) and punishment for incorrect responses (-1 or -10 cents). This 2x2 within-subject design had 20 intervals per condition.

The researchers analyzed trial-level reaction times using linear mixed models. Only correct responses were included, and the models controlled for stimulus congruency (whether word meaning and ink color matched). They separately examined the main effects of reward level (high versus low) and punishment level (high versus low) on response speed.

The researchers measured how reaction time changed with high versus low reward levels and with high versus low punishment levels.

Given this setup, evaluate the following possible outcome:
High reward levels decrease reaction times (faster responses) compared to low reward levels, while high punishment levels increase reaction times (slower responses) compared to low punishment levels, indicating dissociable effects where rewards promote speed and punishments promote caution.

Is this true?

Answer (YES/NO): YES